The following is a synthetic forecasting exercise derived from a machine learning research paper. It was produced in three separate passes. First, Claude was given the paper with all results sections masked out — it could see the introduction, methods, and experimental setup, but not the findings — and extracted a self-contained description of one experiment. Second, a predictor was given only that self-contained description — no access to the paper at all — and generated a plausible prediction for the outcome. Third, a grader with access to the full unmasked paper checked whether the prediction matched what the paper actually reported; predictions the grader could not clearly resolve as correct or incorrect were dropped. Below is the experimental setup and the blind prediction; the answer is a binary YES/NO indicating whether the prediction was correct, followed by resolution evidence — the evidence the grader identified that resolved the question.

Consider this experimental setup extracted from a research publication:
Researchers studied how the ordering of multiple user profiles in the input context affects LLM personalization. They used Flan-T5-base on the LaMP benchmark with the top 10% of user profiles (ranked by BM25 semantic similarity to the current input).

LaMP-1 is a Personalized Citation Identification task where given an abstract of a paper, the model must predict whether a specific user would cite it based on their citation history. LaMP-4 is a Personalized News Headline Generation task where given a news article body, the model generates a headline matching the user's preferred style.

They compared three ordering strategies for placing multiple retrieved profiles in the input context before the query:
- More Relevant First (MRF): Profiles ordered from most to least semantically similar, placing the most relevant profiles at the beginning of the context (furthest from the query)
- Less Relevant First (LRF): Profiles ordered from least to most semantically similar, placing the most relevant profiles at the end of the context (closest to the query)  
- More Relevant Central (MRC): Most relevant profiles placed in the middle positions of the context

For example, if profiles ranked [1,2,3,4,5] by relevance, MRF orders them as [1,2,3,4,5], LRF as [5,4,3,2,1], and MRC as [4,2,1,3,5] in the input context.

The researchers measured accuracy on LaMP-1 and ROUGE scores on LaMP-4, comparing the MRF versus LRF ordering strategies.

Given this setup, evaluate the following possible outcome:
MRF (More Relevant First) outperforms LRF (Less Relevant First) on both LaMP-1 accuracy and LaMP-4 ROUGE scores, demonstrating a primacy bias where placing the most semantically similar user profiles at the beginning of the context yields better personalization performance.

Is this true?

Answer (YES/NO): YES